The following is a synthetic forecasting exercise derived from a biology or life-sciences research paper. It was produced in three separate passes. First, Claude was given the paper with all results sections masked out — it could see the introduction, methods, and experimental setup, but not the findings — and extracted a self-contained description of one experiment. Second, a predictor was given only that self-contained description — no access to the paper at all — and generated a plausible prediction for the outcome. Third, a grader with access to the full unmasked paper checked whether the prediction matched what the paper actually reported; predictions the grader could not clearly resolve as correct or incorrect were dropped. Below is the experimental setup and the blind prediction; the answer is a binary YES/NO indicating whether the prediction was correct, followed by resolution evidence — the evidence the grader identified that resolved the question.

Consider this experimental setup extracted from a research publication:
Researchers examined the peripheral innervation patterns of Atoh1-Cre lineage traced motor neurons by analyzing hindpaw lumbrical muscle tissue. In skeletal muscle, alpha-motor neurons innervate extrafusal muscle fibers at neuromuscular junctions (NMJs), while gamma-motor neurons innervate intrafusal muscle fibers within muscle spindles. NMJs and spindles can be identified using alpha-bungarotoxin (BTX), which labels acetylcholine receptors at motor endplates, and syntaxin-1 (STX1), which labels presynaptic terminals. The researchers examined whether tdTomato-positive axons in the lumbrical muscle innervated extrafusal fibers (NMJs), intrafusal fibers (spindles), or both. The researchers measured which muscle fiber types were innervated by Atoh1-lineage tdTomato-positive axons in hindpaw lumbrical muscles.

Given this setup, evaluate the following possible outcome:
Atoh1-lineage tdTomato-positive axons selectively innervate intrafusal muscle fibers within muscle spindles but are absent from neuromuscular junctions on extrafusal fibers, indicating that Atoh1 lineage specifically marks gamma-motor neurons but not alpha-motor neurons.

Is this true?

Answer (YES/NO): NO